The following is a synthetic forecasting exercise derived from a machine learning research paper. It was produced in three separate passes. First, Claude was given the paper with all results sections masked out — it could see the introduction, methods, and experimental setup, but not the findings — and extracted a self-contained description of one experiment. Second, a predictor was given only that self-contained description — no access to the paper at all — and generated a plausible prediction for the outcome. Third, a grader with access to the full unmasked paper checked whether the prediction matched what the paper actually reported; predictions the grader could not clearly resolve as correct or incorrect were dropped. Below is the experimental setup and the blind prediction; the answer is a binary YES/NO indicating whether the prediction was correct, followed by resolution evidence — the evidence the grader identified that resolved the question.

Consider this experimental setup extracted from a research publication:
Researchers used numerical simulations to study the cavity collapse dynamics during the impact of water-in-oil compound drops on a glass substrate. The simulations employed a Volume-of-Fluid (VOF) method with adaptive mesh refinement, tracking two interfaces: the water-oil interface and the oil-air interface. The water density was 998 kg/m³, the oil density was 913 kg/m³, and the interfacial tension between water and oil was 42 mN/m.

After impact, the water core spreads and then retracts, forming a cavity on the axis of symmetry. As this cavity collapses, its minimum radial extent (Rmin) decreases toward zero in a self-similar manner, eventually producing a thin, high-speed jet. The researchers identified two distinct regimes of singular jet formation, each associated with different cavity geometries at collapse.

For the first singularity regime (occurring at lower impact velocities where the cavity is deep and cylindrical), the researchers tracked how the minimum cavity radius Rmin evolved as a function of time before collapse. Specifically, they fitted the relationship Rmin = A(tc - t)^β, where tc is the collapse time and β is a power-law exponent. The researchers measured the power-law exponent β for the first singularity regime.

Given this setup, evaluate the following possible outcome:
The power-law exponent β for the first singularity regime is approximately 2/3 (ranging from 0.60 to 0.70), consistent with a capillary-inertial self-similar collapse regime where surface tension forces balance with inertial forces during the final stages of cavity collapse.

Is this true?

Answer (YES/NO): NO